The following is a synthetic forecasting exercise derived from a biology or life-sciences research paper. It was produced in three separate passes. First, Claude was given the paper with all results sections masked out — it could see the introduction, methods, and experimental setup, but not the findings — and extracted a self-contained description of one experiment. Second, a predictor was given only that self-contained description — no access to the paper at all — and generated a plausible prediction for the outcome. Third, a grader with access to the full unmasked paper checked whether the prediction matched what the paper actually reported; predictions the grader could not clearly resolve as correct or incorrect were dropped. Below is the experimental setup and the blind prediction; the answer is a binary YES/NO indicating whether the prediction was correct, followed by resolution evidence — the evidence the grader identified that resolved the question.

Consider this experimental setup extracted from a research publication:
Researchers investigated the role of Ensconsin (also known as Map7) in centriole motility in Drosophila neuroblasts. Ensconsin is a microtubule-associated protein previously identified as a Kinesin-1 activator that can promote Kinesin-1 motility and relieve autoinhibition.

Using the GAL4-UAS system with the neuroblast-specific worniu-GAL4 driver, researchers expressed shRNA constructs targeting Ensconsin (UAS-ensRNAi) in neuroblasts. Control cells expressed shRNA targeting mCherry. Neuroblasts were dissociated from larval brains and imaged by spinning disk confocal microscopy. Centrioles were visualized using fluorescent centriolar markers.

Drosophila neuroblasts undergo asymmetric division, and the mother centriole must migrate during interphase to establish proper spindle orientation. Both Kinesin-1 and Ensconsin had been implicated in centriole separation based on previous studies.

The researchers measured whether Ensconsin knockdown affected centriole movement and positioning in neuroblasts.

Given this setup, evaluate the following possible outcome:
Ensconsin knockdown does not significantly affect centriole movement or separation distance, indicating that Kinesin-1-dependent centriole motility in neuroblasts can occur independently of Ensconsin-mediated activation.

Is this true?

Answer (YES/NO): NO